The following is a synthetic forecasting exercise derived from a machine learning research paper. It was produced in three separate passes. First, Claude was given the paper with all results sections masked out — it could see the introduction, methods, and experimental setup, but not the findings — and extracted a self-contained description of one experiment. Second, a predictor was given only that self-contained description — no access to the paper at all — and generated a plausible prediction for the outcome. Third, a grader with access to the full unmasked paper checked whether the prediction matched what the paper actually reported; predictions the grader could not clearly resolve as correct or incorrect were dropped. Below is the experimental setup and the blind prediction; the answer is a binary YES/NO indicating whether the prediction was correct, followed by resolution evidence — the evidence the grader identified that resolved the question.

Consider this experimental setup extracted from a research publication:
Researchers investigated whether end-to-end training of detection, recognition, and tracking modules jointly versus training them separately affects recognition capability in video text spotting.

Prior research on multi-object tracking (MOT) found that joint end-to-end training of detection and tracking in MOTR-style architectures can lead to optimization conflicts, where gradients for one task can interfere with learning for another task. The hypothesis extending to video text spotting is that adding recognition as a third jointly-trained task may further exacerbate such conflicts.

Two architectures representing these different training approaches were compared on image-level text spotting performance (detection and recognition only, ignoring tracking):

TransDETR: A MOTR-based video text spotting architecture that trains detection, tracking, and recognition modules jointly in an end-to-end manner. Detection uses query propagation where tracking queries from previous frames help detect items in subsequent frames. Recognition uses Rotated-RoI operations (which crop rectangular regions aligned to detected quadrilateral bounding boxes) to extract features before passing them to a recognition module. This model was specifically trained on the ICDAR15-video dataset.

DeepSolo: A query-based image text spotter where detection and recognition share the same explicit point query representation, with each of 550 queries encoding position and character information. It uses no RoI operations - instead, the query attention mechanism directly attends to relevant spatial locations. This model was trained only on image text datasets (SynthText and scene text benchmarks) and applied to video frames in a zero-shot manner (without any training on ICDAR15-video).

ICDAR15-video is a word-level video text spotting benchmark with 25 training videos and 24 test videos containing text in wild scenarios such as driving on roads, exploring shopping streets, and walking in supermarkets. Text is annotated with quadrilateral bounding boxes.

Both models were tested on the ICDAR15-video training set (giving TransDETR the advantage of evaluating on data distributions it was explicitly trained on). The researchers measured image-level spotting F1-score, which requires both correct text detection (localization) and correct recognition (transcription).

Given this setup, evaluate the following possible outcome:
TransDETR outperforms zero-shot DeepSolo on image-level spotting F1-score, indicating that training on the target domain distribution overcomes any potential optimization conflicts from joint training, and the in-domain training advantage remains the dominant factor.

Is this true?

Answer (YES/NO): NO